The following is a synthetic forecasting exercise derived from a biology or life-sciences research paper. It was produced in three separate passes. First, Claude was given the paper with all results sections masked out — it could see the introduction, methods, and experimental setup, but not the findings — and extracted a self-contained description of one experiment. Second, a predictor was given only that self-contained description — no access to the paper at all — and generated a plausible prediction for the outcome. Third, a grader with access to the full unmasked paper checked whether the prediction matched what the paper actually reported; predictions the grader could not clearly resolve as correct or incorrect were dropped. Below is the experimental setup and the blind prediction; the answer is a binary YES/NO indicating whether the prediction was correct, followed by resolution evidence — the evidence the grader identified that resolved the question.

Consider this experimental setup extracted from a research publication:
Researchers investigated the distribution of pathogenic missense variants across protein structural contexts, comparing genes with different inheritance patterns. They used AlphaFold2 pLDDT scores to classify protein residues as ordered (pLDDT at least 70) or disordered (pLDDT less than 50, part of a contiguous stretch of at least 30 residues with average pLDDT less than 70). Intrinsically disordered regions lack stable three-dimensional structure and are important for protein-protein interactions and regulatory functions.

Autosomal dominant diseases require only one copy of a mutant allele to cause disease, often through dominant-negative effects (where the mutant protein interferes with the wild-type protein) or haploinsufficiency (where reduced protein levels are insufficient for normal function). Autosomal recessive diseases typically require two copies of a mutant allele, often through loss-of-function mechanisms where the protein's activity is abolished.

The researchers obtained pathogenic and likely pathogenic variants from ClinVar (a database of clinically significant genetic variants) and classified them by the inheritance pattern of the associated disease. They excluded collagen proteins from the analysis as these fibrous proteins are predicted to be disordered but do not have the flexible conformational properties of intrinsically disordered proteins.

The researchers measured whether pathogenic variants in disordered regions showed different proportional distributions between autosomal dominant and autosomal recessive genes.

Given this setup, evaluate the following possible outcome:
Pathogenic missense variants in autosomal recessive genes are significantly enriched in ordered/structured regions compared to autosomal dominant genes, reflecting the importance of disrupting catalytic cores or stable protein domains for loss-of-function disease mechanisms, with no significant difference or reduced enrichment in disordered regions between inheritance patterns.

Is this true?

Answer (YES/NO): NO